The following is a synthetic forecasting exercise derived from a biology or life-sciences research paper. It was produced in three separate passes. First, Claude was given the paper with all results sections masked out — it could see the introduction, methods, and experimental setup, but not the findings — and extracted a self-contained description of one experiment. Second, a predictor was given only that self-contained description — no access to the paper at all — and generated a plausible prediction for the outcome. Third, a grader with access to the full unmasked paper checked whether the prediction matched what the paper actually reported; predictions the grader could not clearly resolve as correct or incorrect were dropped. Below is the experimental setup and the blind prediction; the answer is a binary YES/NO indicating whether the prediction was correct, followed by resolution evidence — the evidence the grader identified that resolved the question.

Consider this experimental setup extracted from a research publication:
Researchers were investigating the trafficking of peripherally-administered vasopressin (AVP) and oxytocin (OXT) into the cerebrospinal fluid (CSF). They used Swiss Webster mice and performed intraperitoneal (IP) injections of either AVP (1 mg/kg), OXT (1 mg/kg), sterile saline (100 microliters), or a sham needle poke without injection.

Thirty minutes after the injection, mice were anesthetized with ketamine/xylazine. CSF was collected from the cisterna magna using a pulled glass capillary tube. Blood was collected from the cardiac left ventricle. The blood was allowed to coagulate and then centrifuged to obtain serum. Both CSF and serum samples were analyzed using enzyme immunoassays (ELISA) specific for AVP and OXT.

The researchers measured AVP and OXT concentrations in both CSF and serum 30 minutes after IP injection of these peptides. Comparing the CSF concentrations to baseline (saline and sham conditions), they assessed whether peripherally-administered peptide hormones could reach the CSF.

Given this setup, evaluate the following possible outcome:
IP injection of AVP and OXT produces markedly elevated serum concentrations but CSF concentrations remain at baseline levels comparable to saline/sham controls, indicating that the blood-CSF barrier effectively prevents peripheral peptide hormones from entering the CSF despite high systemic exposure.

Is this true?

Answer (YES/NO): NO